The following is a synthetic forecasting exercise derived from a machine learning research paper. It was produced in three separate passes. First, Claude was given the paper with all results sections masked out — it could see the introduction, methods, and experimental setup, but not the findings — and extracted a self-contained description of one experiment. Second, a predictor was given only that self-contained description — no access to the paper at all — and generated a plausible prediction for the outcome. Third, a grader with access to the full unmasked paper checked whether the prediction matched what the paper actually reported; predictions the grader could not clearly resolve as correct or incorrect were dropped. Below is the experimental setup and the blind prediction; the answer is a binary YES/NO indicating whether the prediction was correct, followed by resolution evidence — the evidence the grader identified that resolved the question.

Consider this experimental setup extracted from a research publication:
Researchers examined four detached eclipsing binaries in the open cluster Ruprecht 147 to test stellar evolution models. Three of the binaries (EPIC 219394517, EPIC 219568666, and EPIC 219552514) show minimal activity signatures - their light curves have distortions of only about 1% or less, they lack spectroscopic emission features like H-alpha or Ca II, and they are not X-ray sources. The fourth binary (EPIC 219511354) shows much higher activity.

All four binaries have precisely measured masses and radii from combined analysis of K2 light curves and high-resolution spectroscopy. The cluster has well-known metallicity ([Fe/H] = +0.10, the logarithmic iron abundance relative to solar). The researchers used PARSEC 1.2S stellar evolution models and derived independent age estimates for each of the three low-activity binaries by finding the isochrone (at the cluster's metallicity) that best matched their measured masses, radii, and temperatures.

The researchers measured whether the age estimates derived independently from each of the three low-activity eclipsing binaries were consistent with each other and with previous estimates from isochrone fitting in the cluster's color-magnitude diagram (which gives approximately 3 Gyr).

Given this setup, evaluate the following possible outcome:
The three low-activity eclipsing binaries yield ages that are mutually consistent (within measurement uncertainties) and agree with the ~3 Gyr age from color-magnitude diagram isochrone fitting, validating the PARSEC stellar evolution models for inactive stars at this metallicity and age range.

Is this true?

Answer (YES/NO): YES